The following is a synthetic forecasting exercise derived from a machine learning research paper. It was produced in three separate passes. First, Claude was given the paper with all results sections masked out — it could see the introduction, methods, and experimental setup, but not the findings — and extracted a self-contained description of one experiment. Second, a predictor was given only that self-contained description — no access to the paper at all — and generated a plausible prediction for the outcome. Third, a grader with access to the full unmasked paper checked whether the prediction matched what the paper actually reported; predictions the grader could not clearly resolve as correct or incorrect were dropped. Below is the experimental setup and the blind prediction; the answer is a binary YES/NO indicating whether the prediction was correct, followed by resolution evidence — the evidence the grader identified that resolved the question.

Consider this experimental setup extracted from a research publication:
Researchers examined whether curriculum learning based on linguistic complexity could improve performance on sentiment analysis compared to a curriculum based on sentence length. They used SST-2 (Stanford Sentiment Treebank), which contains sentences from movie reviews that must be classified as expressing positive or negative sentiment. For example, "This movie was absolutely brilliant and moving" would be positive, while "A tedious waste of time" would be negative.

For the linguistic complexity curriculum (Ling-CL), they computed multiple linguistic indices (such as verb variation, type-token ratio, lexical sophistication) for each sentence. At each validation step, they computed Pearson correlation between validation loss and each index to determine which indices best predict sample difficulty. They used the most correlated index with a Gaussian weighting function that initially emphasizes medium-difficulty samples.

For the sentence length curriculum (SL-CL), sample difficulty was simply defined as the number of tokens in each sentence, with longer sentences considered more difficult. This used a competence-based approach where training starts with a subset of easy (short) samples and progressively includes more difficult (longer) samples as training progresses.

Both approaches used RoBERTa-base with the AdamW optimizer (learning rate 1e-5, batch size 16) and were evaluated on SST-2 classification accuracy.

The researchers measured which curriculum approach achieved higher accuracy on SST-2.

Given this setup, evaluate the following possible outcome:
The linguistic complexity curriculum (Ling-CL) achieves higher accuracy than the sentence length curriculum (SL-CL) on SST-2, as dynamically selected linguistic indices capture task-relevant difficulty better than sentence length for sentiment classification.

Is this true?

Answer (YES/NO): NO